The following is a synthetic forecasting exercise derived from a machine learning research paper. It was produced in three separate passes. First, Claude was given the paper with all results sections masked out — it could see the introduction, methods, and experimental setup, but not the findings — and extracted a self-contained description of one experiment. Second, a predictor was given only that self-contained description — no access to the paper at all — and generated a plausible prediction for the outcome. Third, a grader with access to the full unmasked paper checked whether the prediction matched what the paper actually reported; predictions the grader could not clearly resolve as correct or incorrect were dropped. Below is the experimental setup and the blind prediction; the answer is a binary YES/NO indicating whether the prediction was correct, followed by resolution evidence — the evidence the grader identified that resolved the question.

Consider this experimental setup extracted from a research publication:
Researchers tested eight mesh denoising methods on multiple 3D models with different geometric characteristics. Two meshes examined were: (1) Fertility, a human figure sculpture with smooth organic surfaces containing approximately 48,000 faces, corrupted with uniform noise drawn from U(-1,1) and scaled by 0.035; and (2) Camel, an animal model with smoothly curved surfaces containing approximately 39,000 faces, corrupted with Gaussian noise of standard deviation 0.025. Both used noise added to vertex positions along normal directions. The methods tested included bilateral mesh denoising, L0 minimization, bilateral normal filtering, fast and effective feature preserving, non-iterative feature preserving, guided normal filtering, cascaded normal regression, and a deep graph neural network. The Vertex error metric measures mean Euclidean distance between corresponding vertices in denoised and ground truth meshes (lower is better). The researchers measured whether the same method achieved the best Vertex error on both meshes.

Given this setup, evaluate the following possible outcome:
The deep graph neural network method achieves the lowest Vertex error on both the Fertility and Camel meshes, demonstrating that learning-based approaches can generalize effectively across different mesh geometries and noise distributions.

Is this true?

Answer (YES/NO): NO